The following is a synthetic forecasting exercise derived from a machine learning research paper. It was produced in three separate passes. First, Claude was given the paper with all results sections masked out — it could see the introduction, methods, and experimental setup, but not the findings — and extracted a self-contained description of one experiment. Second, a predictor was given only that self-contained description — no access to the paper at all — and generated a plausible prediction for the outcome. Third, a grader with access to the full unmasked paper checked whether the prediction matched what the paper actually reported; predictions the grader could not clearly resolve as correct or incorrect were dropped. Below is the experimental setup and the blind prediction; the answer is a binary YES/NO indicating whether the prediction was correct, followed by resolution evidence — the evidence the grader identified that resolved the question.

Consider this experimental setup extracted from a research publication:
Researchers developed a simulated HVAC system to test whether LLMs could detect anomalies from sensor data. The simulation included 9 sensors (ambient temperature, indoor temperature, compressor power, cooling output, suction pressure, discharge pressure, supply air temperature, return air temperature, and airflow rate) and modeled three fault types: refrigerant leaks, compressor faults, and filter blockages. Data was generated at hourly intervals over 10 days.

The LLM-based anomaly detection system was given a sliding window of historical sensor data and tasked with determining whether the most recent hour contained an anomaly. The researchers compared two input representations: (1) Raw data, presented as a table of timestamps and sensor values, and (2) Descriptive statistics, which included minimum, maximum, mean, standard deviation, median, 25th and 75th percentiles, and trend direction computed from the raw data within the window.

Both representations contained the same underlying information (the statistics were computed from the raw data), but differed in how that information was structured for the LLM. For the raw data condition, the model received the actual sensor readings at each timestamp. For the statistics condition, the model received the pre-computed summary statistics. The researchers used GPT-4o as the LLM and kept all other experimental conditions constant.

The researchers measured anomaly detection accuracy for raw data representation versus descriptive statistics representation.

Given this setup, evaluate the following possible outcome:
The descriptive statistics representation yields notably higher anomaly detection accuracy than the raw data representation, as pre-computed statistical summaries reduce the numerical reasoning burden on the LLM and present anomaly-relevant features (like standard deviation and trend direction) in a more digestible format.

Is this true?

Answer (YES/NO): YES